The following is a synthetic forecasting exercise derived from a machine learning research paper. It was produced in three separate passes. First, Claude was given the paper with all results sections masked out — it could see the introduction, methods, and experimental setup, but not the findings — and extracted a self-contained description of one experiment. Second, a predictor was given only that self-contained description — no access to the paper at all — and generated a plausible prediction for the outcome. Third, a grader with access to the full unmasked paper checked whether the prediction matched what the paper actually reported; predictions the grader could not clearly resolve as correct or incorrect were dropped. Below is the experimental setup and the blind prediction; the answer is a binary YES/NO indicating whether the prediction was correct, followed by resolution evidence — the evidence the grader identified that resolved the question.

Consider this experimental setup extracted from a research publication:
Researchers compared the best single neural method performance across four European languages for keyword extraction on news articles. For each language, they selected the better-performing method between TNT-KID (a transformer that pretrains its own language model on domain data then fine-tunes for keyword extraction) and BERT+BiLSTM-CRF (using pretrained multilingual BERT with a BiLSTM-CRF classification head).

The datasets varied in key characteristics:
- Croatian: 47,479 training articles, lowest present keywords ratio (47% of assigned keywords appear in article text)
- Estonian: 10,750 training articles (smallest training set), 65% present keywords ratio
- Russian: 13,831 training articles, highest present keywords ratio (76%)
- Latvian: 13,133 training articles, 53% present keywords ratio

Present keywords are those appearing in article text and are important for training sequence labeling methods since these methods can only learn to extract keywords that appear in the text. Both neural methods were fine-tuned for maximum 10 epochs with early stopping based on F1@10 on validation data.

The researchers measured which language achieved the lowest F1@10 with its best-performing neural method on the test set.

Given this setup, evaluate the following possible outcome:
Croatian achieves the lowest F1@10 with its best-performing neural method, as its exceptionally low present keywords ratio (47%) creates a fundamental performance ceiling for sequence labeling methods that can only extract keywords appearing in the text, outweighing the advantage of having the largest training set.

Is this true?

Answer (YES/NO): YES